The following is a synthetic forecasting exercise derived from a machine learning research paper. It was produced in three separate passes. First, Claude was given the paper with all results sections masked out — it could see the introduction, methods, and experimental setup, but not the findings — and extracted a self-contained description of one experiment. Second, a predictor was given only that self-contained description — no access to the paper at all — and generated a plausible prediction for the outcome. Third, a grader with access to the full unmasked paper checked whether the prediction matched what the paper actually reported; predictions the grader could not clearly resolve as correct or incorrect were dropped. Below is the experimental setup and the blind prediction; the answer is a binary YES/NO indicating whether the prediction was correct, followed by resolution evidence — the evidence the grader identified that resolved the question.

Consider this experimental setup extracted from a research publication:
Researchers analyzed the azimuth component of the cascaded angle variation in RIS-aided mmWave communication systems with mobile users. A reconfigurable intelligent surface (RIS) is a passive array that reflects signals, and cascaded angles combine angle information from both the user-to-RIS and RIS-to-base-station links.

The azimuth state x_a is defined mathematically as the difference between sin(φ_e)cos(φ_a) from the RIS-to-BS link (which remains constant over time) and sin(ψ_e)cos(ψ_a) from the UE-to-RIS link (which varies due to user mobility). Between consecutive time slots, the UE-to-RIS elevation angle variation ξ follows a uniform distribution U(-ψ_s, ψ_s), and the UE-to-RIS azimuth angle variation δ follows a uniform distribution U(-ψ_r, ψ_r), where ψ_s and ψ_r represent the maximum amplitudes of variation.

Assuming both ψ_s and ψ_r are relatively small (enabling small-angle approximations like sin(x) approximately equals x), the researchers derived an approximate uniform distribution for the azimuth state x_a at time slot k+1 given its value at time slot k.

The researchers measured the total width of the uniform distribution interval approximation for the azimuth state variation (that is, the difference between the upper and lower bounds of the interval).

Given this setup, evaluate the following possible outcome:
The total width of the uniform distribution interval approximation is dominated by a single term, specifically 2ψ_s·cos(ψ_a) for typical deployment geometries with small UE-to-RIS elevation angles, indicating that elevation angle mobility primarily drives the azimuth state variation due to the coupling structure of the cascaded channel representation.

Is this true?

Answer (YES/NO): NO